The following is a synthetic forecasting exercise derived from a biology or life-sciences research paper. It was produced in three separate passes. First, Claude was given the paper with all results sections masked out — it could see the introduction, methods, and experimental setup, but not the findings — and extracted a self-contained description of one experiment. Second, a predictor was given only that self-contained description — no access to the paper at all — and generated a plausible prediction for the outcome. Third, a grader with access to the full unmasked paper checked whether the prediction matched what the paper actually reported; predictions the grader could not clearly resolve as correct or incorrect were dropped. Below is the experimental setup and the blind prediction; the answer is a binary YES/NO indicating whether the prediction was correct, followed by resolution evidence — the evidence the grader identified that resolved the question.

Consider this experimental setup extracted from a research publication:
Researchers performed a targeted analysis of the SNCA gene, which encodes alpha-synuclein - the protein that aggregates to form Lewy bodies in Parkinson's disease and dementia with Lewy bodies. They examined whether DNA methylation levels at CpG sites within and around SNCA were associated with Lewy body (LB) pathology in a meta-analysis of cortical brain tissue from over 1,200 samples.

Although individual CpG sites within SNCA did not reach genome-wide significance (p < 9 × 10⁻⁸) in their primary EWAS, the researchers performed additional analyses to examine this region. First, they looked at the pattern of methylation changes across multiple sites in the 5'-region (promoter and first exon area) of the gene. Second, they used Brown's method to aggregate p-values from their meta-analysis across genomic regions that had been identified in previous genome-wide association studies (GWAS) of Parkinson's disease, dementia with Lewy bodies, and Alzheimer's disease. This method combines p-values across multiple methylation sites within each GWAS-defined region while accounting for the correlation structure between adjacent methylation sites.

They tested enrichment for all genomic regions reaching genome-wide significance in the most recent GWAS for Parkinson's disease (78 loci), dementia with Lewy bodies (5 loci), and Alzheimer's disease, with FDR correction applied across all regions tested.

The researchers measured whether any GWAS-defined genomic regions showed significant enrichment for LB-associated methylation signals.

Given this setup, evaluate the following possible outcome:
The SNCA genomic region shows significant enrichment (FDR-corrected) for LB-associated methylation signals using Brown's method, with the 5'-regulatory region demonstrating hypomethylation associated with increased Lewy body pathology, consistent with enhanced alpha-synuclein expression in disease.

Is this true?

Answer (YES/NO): YES